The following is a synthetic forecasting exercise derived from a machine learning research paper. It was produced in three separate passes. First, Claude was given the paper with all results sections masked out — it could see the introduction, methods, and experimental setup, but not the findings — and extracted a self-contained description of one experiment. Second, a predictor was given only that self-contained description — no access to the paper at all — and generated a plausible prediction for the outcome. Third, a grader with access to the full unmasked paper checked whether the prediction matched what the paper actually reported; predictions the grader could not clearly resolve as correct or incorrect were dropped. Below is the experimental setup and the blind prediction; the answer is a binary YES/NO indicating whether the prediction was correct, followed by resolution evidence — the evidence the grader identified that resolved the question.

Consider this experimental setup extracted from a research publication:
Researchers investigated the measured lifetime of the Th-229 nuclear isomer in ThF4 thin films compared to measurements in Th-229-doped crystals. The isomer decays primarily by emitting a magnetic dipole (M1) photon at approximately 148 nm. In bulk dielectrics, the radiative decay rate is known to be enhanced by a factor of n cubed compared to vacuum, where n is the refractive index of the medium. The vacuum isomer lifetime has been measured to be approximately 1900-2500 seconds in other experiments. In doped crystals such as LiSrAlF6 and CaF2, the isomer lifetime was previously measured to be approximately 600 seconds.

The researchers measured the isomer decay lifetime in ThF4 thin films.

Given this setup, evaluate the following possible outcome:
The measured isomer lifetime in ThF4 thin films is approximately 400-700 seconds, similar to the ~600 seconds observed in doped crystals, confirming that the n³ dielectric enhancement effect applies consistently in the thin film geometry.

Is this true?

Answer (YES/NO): NO